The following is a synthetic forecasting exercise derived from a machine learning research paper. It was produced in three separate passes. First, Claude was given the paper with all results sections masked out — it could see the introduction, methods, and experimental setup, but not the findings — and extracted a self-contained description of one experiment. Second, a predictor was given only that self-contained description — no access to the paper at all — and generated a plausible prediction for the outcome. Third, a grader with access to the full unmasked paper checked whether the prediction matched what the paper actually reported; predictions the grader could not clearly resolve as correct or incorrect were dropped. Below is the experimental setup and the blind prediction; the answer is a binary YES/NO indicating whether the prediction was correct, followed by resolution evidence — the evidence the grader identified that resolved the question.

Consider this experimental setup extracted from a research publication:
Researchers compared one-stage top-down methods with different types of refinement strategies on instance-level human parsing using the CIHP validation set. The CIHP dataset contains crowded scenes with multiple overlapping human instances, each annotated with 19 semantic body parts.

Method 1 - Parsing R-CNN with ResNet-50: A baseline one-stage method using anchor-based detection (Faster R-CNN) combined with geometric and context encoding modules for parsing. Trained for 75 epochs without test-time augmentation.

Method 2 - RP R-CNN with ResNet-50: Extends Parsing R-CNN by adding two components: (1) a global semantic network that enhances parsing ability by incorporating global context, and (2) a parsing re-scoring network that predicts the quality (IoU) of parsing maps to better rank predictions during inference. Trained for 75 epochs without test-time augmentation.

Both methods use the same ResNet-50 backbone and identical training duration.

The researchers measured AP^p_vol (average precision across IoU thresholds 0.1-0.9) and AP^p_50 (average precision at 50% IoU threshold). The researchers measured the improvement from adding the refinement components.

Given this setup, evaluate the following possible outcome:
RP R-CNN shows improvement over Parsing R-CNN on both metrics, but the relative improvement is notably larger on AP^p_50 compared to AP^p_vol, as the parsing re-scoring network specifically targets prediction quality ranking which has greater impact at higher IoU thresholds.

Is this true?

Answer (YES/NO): YES